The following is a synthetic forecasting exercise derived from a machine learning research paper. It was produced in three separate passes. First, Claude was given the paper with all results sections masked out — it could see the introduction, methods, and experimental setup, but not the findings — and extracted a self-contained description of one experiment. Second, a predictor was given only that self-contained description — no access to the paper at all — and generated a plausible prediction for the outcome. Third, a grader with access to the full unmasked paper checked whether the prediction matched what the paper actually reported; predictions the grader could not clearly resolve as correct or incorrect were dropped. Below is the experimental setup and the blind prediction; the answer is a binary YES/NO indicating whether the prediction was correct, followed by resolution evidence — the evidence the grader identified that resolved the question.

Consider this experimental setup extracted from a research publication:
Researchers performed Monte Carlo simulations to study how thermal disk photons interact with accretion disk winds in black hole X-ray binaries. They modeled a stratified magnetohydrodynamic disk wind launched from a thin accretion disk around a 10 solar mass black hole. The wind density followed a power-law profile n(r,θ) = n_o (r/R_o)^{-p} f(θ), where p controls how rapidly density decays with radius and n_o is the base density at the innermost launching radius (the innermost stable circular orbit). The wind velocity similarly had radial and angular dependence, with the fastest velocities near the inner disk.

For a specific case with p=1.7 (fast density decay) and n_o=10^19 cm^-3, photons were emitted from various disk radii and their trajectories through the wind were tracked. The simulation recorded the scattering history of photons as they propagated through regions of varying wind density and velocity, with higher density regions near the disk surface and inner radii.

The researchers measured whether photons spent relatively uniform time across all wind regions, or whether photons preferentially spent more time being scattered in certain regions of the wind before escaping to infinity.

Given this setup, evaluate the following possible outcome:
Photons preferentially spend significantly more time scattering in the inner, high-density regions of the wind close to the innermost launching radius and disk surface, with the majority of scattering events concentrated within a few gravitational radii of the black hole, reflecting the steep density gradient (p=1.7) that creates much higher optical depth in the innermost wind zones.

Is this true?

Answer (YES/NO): NO